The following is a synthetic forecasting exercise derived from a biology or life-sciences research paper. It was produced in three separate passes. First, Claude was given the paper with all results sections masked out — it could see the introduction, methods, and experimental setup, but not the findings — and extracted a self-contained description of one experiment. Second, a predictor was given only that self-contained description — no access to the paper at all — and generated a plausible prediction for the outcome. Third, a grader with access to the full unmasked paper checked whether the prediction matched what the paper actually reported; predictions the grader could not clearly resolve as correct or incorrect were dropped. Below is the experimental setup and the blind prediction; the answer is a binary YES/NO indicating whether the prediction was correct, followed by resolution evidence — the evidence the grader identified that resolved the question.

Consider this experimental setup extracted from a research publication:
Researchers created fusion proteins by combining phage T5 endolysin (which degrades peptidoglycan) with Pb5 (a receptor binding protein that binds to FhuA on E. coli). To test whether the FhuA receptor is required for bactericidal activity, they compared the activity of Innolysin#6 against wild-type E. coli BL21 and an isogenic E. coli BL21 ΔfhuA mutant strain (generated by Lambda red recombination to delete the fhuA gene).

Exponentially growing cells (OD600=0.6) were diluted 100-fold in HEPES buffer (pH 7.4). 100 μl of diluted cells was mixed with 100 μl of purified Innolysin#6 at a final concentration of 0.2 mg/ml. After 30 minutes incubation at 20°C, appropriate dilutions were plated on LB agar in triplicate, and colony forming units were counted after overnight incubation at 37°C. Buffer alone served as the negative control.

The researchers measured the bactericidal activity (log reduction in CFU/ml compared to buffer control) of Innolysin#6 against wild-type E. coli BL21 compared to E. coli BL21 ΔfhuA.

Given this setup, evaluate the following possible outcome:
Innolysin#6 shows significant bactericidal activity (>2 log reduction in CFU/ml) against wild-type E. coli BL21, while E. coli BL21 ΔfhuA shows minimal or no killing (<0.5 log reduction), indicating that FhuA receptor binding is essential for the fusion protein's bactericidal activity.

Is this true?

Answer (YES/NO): NO